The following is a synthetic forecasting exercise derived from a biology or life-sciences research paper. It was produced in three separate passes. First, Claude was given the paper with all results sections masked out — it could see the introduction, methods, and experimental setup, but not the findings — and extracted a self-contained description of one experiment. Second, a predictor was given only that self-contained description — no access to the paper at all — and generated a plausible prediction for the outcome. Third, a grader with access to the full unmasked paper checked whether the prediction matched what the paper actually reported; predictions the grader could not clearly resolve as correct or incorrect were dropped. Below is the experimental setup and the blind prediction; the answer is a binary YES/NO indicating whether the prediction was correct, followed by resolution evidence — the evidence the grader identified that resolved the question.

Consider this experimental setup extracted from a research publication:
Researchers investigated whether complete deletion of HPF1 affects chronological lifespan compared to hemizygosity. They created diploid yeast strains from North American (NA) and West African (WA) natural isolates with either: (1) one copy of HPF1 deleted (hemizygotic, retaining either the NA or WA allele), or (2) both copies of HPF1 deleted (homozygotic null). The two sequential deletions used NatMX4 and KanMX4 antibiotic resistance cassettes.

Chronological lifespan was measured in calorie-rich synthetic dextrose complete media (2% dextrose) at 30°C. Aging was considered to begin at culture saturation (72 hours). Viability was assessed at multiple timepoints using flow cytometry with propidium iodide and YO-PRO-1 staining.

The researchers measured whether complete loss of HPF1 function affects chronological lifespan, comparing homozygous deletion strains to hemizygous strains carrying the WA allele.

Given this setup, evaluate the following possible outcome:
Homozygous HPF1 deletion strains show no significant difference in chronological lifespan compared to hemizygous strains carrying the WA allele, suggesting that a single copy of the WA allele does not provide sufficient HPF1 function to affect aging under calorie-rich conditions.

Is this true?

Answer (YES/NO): NO